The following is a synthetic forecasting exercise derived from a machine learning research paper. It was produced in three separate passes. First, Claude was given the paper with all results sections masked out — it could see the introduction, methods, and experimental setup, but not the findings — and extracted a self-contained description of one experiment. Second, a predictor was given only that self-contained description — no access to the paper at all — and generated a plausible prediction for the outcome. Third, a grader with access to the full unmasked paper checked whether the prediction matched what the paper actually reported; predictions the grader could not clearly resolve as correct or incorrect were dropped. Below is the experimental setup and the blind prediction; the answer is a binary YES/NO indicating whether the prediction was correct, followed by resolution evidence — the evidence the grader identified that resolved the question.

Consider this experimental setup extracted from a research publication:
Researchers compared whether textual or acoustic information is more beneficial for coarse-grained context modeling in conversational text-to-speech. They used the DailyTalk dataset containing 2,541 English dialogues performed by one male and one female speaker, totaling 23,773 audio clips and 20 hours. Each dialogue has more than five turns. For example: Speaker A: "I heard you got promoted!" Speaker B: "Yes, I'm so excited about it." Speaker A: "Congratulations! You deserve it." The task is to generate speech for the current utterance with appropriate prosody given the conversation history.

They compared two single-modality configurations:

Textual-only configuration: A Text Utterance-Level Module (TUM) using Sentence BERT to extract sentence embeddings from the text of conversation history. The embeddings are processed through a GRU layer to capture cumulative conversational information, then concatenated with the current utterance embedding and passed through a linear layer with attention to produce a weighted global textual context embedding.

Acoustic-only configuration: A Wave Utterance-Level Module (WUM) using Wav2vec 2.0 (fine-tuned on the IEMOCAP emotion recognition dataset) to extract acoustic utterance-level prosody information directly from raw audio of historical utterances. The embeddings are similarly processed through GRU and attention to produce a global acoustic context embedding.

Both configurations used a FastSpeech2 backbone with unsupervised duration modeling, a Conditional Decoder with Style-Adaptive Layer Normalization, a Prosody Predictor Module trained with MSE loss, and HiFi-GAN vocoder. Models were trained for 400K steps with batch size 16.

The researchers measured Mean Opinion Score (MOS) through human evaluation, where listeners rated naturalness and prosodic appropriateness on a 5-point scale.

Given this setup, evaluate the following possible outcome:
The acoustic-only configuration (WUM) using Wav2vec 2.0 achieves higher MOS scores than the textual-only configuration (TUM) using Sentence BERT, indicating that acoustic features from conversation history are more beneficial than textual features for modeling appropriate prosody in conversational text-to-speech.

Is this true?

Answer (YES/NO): NO